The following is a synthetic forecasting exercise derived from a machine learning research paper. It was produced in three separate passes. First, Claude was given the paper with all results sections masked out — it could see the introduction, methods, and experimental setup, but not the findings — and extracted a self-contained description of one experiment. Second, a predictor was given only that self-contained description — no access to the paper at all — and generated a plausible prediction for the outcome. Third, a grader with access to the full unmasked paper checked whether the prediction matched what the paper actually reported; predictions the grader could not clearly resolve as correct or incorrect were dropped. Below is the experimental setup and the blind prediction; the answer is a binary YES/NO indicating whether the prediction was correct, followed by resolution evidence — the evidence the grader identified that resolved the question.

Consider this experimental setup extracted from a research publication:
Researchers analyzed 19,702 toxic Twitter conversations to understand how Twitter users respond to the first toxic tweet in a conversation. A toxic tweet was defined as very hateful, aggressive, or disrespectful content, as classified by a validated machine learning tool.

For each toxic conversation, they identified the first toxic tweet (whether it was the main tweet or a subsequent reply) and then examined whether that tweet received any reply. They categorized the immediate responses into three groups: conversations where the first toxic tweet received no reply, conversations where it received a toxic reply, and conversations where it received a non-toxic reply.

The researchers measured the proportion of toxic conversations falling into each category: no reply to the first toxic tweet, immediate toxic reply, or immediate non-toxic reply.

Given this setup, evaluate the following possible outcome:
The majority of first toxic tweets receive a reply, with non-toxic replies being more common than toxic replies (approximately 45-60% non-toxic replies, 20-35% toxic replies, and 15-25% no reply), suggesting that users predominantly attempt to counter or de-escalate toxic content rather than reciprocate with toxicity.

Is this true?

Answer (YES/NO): NO